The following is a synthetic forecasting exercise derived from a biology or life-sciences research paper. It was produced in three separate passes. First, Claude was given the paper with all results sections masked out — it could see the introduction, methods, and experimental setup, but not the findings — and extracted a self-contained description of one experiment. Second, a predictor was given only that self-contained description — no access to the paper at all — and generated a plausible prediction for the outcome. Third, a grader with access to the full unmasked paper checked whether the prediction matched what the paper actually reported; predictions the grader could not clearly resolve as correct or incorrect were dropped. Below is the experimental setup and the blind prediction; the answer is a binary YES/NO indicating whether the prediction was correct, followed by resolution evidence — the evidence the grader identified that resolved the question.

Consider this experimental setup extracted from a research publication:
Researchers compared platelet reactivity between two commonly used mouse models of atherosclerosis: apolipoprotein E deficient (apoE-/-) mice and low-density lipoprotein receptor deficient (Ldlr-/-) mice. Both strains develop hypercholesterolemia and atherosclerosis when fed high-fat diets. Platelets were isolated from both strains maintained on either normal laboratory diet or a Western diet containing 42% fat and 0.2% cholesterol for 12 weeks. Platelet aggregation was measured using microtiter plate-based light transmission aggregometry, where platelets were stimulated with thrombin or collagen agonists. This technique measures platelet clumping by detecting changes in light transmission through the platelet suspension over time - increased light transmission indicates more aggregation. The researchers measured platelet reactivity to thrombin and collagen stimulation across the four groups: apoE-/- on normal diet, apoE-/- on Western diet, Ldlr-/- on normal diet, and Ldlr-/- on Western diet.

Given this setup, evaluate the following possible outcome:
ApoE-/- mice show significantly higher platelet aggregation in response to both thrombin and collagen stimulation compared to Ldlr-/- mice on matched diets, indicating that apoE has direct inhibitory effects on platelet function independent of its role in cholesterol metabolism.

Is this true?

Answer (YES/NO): NO